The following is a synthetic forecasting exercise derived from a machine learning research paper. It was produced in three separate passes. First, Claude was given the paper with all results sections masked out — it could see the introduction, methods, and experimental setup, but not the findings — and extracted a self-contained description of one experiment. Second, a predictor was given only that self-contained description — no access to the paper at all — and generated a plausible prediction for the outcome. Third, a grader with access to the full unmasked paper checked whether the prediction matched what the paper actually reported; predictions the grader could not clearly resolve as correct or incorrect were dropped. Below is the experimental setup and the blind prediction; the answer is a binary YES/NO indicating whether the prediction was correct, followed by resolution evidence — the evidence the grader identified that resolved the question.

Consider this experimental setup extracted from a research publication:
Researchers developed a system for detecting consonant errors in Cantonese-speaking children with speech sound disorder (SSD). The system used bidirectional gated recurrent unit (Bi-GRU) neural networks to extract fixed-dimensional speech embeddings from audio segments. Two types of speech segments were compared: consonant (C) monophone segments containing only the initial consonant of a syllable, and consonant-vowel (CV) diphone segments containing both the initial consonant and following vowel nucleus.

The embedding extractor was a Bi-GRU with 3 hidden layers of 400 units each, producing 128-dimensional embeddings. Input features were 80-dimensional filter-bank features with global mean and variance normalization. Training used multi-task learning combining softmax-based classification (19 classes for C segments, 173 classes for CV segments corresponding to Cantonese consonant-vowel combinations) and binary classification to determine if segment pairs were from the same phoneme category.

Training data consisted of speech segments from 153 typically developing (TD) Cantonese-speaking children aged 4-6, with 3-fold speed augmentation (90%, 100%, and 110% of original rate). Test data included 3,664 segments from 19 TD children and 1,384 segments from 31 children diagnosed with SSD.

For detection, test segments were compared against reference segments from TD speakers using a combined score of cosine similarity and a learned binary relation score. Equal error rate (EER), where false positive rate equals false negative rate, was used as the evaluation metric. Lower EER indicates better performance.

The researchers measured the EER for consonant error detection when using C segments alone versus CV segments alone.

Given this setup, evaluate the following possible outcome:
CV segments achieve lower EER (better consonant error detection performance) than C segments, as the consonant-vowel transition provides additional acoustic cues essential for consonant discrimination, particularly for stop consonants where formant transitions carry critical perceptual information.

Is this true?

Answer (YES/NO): NO